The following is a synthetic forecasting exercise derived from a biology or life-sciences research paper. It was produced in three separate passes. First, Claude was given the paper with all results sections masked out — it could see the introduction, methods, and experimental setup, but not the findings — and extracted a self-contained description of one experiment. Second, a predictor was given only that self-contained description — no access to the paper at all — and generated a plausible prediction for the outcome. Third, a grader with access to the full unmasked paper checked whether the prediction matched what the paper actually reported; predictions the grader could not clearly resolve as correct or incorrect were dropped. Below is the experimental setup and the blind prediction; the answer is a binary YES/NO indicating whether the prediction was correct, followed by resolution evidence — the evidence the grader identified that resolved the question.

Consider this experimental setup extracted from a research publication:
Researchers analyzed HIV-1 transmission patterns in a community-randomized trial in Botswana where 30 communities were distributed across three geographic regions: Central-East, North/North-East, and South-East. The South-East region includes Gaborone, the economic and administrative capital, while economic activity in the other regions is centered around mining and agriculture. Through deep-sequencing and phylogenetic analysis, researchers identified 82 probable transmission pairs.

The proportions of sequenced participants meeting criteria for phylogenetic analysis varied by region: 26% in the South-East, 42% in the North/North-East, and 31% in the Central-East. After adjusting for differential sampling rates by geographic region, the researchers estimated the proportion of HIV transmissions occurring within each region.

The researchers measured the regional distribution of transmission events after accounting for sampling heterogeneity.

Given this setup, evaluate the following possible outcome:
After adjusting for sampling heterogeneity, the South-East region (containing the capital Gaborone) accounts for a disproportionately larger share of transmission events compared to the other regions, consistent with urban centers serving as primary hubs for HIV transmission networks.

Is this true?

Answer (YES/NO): YES